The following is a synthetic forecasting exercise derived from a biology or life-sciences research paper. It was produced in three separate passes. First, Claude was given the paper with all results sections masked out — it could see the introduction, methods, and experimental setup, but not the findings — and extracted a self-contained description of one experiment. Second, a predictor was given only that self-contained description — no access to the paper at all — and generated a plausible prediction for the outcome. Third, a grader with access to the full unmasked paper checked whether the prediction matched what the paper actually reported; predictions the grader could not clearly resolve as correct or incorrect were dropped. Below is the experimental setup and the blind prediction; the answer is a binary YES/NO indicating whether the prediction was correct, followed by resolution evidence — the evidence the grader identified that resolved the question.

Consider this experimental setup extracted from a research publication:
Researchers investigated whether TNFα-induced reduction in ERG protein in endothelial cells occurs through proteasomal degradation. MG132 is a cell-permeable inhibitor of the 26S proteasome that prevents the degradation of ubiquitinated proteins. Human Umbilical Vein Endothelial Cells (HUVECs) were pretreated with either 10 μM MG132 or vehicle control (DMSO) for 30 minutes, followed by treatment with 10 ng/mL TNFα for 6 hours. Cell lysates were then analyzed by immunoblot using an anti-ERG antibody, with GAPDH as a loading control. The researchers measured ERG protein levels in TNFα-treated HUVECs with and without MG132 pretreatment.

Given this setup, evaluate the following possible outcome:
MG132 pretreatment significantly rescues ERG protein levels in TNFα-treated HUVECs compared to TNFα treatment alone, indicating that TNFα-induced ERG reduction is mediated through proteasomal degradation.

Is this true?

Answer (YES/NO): YES